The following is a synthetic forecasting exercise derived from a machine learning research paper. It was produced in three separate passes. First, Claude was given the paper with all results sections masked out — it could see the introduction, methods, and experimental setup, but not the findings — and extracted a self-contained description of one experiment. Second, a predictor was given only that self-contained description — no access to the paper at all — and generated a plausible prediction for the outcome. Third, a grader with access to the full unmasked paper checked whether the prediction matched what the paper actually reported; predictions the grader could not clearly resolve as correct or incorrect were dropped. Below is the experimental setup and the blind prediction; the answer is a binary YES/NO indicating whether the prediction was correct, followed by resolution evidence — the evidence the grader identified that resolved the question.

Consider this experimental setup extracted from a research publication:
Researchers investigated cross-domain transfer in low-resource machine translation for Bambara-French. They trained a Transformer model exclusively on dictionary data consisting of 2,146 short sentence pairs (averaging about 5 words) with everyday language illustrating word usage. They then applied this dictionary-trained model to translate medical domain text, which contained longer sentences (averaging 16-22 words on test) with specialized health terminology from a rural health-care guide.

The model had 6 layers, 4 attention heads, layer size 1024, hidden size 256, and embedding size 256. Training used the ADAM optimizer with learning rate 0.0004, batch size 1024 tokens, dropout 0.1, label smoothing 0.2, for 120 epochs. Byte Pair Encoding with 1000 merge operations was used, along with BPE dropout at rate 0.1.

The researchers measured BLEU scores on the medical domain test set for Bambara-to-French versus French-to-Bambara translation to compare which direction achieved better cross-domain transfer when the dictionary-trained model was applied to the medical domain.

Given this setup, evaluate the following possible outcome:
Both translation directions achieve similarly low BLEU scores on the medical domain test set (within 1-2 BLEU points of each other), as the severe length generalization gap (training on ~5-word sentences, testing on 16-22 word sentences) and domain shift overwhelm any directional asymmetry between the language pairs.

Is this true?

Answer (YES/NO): NO